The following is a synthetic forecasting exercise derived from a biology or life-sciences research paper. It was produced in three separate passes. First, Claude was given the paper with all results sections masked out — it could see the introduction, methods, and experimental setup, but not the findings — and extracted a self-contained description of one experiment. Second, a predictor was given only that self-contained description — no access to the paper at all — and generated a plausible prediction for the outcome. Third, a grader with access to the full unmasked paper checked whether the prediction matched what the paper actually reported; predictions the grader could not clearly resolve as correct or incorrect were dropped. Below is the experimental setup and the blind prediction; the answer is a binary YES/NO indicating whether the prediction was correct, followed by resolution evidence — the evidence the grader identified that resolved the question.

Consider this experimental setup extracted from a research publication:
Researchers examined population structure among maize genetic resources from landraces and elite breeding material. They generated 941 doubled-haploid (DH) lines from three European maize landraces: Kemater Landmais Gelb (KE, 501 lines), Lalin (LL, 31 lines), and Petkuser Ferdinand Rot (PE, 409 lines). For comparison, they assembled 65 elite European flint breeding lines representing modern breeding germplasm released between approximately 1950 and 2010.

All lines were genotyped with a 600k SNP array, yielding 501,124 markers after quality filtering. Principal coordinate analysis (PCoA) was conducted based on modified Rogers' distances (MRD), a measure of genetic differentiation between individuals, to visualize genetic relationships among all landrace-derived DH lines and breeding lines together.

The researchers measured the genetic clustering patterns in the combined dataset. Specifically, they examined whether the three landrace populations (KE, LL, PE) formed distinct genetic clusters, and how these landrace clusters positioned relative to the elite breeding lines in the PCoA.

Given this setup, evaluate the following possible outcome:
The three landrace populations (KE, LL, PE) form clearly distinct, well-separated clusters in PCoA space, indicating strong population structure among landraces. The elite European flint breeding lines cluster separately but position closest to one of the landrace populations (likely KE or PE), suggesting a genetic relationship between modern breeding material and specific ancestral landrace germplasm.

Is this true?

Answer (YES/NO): NO